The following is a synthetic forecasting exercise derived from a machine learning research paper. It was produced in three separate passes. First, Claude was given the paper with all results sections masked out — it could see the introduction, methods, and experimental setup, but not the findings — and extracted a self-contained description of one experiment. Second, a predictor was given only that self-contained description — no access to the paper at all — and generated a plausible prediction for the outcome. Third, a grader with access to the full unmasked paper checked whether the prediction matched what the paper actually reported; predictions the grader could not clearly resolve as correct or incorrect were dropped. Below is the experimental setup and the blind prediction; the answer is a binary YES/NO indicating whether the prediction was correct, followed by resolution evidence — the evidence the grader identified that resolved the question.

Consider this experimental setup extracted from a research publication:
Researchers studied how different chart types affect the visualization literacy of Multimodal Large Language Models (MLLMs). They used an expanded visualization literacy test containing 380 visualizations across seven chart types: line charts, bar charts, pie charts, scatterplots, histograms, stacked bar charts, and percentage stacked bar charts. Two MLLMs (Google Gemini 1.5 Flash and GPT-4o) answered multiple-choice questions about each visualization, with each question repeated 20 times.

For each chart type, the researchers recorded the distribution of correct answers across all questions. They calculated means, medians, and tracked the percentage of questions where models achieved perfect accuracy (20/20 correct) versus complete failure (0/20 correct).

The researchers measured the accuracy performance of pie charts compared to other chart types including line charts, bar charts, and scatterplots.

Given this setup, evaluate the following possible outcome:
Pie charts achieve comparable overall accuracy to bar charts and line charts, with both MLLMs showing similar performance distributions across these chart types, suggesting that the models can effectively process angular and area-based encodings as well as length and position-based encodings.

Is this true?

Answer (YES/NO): NO